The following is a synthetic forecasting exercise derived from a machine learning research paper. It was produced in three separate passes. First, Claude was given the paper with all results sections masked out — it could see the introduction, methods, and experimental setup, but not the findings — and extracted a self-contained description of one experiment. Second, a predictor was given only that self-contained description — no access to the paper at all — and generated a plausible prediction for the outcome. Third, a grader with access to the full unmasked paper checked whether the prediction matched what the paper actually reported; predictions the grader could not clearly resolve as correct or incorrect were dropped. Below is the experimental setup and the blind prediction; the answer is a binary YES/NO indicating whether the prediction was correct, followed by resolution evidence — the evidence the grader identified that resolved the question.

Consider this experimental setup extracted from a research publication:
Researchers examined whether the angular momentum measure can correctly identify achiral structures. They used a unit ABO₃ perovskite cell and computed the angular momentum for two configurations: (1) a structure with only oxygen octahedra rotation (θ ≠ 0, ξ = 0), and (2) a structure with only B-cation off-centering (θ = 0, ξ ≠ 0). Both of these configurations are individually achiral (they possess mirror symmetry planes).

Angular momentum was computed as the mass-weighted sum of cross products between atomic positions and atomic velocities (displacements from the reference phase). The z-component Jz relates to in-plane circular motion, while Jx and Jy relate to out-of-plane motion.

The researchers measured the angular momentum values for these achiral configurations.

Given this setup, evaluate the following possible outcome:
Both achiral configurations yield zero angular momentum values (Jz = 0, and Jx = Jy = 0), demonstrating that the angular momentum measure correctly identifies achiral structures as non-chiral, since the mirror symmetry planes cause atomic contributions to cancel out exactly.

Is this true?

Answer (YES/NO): NO